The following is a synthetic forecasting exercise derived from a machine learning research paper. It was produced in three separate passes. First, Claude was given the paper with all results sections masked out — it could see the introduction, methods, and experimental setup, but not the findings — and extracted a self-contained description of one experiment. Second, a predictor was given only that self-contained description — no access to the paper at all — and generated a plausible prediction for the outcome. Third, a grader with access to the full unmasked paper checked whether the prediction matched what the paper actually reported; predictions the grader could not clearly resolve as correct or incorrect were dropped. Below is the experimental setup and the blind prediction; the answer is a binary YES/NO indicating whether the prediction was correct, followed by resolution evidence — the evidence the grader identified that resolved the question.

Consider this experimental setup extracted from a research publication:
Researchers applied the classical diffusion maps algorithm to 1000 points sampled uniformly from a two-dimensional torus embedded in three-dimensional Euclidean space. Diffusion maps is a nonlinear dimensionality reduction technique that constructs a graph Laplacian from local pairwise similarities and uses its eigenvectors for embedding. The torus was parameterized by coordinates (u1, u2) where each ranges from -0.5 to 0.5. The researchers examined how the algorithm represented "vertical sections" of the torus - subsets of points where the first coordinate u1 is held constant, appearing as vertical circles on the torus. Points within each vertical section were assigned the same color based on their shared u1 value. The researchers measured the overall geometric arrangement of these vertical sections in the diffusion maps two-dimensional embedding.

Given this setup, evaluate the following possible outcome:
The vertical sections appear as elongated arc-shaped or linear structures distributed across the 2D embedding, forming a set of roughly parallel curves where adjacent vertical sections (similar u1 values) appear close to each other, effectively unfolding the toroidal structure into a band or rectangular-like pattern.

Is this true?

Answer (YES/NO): NO